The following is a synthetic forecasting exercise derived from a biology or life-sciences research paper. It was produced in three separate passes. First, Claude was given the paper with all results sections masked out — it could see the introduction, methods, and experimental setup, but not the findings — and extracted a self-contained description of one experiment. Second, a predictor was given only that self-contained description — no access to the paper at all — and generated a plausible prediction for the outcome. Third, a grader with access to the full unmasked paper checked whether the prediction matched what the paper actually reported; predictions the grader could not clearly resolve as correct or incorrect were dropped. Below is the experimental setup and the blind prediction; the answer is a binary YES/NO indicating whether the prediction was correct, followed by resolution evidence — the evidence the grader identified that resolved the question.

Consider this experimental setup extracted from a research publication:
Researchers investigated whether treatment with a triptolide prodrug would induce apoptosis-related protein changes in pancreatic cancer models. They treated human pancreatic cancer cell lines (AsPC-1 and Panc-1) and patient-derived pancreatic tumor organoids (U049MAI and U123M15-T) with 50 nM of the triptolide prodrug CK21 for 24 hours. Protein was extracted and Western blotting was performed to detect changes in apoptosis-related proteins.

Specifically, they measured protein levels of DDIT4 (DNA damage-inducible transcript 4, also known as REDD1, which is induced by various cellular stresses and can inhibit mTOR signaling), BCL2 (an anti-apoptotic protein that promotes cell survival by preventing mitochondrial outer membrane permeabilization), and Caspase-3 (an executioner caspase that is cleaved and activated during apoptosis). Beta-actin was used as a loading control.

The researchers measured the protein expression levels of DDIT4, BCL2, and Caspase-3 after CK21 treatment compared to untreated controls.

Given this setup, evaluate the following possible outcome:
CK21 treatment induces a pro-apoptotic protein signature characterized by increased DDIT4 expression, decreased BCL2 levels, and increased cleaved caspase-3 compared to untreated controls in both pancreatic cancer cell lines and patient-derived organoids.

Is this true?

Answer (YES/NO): NO